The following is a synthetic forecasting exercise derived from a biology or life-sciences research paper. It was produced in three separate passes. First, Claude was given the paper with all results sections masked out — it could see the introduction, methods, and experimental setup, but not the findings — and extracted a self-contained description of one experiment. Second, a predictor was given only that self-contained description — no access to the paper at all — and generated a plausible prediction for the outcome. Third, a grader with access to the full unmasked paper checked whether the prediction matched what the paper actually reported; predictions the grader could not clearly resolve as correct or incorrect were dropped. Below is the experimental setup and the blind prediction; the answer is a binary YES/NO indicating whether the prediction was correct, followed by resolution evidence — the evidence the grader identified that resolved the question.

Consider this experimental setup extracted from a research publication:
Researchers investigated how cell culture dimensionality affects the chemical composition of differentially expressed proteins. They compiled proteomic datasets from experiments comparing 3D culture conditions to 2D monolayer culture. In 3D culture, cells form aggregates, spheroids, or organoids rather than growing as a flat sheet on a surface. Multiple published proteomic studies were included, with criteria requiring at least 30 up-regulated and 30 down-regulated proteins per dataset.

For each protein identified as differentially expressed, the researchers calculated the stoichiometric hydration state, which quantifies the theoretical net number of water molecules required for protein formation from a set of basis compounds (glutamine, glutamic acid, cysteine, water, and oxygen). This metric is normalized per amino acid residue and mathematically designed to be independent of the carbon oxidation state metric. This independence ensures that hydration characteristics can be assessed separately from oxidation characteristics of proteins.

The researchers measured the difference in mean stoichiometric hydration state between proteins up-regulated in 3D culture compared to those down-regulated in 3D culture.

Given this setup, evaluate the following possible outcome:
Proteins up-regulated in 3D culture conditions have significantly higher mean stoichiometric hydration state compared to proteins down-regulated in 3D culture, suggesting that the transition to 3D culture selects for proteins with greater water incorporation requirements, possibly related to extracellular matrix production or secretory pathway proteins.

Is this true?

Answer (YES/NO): NO